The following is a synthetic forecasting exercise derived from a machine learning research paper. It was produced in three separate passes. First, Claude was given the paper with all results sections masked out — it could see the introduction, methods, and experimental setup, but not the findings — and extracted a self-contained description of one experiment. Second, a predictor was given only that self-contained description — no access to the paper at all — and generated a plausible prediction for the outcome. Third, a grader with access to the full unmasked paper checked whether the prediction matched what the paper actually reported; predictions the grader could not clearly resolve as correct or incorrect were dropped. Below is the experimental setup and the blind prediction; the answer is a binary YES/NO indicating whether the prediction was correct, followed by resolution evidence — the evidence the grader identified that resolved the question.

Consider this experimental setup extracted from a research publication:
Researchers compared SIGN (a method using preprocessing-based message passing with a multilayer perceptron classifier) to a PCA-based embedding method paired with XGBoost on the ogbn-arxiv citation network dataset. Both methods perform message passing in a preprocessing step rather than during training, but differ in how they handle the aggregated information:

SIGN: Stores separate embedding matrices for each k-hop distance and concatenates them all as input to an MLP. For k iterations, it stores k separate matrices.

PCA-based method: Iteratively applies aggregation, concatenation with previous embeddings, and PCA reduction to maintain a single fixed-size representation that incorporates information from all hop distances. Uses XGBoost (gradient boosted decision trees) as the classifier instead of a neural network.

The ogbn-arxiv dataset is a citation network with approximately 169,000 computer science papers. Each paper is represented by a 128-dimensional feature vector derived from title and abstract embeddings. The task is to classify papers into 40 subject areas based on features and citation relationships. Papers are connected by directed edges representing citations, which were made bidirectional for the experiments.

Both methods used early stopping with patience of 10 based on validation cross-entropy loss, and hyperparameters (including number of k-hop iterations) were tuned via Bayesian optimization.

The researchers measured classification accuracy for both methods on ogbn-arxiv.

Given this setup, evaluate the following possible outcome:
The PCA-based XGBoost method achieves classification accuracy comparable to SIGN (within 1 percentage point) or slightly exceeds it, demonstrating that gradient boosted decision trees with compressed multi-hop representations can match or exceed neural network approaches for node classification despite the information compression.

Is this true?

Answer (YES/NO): YES